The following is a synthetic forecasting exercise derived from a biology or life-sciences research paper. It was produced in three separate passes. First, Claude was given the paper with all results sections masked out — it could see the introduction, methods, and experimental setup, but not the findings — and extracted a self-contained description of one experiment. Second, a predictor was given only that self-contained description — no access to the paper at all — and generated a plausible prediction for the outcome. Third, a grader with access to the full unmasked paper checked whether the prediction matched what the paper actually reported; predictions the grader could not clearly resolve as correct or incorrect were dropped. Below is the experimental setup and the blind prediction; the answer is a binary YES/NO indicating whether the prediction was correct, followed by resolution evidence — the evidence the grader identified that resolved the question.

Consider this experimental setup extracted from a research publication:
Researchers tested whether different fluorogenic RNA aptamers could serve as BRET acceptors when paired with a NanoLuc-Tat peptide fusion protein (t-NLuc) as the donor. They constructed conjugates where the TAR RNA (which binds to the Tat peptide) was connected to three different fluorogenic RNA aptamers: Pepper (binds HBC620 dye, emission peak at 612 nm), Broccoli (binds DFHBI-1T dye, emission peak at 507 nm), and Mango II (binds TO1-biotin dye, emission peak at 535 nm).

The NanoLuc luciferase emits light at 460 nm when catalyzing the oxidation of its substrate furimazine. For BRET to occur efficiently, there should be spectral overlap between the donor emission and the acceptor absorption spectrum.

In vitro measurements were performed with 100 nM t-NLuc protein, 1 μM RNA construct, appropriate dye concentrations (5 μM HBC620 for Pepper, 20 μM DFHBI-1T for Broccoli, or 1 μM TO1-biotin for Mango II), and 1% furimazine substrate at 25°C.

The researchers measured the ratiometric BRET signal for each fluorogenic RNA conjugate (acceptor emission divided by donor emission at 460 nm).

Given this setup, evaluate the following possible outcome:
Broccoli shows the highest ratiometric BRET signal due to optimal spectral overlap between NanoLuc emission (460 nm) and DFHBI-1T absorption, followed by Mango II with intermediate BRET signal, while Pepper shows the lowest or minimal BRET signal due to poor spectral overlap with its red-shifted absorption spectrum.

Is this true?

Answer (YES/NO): NO